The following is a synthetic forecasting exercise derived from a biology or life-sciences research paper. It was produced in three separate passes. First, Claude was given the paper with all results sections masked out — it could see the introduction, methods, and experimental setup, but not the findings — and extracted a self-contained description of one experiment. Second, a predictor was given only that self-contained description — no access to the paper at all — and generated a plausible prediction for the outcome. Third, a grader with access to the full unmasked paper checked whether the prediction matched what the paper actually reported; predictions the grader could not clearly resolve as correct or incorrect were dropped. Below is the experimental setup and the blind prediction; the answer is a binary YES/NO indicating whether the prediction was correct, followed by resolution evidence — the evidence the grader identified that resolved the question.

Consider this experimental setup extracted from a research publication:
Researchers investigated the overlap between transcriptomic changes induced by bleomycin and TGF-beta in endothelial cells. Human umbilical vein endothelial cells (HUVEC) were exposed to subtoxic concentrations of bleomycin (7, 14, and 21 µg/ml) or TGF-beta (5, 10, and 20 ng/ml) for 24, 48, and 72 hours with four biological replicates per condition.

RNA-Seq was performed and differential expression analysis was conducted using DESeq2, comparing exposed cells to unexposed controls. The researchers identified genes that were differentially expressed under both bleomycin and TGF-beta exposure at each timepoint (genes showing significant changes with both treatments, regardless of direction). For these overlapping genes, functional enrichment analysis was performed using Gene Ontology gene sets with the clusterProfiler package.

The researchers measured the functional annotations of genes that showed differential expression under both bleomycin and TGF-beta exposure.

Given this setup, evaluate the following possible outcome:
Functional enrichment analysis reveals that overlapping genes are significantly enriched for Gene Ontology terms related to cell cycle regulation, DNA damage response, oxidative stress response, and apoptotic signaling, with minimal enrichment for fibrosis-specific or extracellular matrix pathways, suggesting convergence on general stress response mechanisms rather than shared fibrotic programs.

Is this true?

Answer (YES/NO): NO